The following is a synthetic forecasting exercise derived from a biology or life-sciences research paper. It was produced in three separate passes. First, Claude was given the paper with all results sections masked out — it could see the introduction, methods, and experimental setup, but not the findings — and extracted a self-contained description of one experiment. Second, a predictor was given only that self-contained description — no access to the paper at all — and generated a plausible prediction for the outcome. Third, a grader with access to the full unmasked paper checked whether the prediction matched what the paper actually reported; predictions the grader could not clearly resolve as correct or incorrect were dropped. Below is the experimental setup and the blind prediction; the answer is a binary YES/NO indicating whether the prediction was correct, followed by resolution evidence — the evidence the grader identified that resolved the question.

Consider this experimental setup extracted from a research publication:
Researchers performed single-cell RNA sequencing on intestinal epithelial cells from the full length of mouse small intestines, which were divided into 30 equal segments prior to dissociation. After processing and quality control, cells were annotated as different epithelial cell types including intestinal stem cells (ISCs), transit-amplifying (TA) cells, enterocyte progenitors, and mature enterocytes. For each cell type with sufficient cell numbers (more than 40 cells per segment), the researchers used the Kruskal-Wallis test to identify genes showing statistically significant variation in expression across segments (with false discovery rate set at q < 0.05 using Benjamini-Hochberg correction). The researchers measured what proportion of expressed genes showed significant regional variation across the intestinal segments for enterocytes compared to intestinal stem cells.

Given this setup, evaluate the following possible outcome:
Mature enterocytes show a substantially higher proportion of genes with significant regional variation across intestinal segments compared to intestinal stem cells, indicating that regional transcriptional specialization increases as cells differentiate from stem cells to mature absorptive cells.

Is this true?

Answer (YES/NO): YES